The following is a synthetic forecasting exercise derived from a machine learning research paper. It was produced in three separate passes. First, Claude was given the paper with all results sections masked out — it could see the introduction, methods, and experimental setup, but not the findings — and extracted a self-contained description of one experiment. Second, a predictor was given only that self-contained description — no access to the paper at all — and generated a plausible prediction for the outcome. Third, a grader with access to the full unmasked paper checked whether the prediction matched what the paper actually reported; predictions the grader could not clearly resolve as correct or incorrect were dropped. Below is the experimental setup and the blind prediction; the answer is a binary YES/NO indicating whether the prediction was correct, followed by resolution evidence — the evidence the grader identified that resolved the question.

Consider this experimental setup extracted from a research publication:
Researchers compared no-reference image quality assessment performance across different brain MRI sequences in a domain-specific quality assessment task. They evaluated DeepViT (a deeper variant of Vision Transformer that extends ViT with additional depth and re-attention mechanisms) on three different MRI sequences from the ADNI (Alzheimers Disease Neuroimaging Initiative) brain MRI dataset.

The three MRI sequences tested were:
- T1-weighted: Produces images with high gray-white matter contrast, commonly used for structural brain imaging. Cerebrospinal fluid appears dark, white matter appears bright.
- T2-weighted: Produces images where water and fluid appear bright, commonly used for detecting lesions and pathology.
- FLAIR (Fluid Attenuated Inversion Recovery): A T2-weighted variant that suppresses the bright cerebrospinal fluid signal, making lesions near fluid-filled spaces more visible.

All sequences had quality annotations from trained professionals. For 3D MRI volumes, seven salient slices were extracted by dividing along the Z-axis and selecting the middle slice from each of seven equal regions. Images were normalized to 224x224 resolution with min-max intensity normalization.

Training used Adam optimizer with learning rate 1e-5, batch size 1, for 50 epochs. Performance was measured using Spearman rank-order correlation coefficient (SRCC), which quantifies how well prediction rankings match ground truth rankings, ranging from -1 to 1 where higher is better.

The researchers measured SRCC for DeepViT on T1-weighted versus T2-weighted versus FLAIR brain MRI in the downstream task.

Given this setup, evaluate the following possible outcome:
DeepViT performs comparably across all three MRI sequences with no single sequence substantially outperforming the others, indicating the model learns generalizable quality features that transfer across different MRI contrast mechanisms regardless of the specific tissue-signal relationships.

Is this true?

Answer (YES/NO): NO